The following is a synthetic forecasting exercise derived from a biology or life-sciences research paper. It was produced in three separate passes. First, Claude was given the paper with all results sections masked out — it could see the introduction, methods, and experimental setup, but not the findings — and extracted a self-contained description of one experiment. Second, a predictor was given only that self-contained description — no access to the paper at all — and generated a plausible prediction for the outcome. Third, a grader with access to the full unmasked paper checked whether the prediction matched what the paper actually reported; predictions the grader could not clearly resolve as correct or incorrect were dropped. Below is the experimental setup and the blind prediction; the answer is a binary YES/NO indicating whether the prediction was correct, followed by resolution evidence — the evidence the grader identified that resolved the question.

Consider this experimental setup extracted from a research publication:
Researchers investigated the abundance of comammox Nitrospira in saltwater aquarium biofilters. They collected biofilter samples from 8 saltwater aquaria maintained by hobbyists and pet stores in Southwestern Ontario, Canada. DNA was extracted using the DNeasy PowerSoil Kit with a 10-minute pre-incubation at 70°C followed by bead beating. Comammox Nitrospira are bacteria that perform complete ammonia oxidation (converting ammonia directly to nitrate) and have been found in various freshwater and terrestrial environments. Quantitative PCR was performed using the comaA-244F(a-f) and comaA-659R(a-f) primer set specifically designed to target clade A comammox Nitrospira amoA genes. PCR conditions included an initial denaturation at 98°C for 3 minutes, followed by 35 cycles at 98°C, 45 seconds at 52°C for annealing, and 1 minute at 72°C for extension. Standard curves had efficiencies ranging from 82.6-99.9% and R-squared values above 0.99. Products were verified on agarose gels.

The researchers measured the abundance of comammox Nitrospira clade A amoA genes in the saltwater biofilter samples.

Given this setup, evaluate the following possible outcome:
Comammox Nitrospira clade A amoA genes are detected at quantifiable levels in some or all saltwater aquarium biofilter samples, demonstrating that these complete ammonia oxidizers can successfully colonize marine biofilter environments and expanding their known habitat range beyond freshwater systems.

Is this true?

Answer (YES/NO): NO